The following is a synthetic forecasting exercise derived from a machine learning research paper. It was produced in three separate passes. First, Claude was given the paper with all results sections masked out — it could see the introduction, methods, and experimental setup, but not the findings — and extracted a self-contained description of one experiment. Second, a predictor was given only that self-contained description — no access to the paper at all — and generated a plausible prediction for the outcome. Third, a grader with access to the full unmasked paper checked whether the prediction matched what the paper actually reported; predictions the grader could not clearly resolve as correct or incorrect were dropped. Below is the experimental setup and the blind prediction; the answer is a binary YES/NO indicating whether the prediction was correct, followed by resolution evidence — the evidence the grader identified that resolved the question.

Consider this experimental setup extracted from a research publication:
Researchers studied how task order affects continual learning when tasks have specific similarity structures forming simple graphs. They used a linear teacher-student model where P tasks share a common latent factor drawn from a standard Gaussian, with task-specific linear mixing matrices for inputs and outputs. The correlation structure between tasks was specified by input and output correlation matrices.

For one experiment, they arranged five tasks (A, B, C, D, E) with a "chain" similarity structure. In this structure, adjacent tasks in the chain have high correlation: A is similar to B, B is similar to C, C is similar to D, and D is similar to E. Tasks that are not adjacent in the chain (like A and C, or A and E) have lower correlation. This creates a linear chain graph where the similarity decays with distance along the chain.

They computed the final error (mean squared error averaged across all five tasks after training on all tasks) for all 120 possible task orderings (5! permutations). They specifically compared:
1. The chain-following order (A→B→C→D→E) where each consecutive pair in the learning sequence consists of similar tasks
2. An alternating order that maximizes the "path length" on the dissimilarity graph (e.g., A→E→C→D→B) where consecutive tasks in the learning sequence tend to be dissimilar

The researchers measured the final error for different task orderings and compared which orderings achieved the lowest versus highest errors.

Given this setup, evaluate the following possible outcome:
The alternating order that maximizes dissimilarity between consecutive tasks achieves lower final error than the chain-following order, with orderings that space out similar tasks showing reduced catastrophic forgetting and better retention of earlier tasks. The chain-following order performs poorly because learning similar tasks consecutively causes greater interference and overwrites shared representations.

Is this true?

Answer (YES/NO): YES